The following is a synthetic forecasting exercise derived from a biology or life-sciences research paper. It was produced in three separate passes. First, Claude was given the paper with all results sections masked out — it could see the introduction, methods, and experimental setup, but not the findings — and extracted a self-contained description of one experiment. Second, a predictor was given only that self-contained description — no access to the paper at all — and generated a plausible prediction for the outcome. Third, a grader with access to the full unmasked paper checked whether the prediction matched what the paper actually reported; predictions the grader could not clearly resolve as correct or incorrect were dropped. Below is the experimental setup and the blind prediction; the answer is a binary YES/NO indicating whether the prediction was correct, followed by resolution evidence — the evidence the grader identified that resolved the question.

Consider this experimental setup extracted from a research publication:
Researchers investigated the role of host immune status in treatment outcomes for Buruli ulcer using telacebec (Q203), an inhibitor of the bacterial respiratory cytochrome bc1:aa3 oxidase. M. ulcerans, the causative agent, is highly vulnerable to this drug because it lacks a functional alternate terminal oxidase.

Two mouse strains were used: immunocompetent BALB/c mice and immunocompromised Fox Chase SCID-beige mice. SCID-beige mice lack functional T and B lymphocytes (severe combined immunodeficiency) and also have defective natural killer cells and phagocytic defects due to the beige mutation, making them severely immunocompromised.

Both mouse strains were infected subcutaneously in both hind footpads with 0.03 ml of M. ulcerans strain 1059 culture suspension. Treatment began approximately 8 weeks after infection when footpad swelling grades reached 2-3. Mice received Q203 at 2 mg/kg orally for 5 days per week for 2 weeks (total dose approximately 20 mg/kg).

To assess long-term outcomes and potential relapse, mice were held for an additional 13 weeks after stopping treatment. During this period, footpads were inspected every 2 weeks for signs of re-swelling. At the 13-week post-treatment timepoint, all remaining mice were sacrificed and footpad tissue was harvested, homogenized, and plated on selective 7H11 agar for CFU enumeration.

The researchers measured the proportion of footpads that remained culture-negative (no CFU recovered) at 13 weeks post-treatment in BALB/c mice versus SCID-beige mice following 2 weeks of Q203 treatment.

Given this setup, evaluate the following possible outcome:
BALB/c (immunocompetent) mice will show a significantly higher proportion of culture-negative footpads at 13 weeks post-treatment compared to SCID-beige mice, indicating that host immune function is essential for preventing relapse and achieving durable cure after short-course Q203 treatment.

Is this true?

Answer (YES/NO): YES